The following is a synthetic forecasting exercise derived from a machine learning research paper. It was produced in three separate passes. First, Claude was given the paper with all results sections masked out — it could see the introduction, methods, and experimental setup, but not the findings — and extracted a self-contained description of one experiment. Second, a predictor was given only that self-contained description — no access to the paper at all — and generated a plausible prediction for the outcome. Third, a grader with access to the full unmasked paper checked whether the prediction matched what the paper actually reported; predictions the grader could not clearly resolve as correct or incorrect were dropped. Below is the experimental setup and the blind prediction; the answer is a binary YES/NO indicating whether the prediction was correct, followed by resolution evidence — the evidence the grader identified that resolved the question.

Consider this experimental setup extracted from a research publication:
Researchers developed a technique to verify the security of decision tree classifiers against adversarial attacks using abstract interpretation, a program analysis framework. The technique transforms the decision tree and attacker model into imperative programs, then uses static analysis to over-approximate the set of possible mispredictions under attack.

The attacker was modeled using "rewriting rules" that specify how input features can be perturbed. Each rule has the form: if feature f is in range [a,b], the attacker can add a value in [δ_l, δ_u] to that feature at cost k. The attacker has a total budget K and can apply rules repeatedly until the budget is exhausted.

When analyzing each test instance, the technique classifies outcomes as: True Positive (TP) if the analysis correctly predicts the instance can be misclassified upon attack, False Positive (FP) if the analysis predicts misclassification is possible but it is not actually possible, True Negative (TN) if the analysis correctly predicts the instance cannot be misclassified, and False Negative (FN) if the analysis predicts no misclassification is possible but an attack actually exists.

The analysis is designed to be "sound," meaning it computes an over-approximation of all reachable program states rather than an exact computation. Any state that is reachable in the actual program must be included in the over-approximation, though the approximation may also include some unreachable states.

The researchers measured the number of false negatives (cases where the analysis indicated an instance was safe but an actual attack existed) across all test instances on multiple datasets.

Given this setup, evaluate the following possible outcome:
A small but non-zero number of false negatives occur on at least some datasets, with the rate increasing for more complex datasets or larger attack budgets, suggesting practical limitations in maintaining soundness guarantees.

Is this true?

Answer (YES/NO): NO